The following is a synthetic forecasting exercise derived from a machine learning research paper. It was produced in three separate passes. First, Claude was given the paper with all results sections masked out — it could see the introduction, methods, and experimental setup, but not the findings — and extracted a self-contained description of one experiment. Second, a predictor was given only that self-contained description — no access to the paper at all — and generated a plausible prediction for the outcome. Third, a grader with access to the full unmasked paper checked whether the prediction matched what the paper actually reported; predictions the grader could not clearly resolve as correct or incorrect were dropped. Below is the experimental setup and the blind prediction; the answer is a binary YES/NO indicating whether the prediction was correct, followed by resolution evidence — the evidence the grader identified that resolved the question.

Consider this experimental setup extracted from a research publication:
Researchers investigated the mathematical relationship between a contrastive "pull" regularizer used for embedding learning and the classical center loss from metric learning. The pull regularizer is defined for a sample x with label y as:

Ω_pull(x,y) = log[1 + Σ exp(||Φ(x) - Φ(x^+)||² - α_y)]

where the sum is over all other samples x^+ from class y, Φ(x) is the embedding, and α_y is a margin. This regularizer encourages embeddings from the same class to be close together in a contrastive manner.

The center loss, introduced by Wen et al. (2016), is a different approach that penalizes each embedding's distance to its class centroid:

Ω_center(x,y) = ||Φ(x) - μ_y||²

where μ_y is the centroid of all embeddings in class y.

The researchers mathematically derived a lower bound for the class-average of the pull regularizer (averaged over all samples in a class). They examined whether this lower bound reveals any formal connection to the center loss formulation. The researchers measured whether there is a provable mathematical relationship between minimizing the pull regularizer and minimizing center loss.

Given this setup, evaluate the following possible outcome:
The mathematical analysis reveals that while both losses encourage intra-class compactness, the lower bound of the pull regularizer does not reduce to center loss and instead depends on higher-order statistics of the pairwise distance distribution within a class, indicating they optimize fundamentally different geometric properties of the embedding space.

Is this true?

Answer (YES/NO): NO